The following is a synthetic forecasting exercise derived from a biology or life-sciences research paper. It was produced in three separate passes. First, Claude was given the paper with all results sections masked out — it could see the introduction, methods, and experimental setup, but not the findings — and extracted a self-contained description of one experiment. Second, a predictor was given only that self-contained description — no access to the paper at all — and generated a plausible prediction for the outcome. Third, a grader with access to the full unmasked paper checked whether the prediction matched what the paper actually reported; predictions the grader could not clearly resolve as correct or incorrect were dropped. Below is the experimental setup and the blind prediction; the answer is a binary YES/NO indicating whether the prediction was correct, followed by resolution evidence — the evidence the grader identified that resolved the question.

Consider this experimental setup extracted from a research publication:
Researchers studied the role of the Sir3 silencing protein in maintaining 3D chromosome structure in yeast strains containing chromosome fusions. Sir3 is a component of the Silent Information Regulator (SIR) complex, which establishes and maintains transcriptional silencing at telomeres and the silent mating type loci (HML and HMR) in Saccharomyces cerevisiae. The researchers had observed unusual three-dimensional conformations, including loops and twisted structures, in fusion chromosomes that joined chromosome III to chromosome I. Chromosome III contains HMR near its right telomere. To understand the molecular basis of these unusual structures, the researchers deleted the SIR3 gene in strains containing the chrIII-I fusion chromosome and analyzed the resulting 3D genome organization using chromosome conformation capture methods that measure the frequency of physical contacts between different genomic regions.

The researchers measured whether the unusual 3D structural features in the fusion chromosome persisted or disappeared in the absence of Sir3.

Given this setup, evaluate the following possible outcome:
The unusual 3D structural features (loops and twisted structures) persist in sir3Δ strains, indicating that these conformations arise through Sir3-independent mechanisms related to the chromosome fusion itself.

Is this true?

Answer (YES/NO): NO